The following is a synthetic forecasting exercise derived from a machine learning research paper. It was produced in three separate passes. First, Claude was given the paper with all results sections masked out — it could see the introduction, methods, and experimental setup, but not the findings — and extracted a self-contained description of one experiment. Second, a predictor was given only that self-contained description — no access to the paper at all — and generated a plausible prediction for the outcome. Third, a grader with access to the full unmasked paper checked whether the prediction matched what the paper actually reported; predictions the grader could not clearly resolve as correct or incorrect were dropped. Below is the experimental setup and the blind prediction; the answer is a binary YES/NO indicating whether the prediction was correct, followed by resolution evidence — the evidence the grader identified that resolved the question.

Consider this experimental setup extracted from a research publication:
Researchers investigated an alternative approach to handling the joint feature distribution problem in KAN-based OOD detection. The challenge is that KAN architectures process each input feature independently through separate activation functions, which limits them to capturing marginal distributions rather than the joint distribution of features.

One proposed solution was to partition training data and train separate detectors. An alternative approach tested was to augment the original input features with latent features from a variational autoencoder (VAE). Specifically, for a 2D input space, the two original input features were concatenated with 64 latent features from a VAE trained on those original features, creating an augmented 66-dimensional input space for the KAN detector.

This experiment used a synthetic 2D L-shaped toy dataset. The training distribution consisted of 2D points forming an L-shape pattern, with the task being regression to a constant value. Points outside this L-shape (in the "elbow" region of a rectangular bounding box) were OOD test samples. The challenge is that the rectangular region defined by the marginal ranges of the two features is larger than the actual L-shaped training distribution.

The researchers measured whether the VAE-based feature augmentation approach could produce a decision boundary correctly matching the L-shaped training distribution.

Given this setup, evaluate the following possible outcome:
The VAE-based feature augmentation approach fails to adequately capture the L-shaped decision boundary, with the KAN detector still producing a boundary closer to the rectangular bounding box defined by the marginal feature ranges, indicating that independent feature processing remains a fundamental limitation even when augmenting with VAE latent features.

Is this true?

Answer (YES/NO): NO